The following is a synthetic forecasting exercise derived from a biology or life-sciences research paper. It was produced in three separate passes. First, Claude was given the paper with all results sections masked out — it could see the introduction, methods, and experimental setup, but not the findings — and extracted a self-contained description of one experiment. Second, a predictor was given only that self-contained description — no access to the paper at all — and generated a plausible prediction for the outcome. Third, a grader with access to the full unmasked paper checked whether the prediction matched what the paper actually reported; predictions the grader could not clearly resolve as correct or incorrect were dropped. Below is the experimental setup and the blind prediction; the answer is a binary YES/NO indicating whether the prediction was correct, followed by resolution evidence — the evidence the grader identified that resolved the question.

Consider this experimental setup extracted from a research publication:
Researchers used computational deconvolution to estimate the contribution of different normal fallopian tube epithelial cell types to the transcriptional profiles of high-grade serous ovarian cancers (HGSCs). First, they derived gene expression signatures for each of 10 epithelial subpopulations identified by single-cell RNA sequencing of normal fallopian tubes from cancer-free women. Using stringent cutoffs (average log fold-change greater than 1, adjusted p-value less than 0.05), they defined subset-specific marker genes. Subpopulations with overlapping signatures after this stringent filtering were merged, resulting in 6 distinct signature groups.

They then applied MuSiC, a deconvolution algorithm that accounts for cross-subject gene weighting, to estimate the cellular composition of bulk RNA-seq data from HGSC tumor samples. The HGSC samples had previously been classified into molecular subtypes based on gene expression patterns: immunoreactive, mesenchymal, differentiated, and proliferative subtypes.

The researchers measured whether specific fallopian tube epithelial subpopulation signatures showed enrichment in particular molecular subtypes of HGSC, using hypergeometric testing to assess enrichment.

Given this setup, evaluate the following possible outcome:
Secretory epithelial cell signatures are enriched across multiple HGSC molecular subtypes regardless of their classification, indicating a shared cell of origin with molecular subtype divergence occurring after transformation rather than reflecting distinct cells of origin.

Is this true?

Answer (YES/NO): NO